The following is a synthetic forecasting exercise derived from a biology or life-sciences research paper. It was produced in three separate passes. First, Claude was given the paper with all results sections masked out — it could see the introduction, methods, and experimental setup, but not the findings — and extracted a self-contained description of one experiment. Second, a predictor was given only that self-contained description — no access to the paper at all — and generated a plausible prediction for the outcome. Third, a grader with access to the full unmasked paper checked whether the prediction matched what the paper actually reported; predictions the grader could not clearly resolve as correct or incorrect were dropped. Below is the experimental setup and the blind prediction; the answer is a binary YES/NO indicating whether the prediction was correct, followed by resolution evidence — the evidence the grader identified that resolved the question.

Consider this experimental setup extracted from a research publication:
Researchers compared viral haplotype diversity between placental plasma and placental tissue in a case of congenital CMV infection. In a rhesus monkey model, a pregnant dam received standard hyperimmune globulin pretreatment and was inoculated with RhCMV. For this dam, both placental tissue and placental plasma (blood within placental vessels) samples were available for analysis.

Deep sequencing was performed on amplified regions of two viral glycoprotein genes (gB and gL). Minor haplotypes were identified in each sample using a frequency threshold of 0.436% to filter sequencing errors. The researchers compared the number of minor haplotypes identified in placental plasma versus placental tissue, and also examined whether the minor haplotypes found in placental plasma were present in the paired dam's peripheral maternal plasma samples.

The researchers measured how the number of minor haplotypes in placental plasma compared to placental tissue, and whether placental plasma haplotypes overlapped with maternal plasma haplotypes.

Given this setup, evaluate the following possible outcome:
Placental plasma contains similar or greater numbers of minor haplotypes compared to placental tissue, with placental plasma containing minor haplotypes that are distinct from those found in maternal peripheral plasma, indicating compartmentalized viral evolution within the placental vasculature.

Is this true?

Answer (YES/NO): YES